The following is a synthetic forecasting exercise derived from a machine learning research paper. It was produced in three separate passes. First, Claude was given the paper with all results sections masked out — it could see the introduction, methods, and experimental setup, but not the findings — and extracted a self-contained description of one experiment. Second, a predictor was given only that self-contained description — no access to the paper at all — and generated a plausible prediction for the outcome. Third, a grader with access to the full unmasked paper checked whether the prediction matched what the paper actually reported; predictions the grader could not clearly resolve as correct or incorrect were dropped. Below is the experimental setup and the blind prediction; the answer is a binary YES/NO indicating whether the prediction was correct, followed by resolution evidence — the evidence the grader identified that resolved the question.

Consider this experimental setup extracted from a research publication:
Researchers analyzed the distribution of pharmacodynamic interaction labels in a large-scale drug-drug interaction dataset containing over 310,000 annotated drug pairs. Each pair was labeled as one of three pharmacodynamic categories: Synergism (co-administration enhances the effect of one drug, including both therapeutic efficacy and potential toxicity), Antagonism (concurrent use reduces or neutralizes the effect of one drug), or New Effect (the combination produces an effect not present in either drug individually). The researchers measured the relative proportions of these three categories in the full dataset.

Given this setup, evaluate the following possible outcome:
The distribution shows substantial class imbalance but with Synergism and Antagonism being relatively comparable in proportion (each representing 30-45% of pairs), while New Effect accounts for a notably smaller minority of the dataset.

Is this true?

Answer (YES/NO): NO